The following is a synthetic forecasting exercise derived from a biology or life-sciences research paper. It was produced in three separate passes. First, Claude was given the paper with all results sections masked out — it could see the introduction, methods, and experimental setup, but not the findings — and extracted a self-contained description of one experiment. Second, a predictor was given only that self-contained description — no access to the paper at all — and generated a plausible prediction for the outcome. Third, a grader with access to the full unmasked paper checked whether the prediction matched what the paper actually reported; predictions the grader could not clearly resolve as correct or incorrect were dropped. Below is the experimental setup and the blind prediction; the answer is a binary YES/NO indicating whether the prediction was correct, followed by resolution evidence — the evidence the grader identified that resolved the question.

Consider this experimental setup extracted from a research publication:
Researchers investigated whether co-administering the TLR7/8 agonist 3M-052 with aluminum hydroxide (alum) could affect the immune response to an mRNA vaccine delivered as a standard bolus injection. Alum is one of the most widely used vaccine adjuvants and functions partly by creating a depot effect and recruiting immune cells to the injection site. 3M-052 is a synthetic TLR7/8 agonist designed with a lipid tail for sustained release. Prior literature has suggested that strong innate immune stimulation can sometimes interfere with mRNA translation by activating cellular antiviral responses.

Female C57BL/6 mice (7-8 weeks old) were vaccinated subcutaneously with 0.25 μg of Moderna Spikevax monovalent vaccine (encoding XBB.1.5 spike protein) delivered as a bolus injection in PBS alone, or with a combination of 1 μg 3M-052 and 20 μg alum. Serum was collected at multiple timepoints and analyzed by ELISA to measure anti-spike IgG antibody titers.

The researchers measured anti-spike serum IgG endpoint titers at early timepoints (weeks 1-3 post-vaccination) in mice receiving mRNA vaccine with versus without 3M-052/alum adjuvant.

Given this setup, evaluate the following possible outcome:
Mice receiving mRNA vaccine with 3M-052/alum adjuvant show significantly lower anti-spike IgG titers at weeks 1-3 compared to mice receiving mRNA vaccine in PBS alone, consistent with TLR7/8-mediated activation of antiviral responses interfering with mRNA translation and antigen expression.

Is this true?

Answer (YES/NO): NO